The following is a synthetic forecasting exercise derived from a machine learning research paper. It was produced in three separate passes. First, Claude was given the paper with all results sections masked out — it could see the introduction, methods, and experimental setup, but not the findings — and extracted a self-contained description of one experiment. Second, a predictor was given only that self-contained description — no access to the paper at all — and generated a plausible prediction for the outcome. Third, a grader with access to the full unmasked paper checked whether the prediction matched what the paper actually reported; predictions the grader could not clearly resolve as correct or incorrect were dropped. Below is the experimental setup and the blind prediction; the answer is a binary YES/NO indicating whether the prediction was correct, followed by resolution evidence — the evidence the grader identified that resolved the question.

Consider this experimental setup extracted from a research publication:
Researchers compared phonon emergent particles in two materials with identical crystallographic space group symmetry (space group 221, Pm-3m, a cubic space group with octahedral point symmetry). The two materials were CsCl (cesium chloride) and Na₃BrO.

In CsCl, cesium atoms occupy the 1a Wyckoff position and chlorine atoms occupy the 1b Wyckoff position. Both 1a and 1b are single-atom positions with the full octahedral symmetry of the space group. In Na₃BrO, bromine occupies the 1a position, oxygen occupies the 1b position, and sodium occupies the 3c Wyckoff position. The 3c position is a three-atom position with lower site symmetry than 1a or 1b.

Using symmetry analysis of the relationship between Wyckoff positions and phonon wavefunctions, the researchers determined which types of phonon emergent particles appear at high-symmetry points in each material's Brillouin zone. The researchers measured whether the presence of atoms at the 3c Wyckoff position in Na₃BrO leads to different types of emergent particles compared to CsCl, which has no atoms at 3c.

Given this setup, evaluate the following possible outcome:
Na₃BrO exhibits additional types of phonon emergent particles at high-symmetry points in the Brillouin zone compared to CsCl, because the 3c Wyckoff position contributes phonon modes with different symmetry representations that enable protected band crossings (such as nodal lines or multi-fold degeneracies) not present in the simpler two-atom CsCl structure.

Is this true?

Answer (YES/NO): YES